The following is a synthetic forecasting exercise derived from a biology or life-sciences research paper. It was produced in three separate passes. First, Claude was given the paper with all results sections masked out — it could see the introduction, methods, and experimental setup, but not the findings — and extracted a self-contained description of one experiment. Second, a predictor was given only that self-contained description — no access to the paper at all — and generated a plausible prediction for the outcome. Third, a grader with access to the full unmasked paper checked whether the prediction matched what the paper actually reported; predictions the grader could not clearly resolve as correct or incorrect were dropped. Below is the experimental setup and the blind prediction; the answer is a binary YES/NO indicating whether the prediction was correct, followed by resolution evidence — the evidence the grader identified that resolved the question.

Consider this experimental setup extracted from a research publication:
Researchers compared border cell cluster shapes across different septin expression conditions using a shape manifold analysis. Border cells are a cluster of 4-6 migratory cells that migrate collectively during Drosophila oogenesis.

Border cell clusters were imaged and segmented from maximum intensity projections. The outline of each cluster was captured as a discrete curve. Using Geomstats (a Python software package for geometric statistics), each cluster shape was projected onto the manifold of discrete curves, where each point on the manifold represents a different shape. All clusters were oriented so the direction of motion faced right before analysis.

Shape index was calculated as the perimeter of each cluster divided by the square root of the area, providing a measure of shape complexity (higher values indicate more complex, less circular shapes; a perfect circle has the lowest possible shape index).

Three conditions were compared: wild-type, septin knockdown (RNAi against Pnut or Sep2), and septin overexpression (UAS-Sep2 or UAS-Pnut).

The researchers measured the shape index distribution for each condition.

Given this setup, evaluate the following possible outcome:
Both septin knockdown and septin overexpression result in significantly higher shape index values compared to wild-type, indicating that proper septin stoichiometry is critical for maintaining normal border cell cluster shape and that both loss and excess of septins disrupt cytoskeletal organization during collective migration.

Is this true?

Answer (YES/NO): NO